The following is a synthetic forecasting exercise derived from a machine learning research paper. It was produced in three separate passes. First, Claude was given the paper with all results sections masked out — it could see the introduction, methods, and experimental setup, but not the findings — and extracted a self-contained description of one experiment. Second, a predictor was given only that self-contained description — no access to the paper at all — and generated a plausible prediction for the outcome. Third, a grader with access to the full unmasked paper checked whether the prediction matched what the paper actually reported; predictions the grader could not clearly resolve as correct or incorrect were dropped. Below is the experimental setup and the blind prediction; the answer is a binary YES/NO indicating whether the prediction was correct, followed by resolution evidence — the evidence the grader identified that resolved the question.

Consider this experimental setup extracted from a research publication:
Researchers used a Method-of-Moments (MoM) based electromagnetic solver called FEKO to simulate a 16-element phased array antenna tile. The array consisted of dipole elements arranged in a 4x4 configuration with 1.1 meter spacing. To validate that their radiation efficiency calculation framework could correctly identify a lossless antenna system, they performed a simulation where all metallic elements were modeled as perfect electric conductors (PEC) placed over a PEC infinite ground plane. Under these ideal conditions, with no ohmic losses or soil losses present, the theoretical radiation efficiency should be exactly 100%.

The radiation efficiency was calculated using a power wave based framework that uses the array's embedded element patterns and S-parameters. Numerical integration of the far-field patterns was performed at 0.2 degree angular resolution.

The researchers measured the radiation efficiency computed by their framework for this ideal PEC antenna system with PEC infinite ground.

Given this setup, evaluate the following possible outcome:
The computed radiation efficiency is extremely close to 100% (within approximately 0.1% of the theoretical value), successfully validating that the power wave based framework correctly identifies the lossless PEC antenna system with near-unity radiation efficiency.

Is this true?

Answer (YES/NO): NO